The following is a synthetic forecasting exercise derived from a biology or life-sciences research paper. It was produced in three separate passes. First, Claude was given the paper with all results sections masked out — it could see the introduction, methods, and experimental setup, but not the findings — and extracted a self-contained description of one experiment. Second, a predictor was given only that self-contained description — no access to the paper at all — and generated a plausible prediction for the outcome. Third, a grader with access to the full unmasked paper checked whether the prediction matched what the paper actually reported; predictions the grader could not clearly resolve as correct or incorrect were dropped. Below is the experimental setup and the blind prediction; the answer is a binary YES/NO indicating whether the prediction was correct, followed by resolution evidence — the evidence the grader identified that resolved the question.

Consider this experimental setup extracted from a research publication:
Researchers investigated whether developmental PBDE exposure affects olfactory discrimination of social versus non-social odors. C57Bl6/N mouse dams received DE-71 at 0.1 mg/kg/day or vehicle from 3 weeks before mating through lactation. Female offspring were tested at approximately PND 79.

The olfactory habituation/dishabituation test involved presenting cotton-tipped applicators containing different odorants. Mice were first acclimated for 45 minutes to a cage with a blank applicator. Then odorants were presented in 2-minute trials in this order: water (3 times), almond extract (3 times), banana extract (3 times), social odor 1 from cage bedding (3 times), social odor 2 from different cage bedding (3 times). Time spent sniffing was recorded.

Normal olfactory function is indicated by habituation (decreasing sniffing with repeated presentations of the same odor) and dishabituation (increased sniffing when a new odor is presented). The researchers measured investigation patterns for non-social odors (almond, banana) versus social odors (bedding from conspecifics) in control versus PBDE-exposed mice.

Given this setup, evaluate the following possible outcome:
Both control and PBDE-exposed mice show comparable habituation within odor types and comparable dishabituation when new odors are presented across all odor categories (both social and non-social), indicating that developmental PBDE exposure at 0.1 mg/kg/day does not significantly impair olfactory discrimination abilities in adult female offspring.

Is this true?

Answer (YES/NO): NO